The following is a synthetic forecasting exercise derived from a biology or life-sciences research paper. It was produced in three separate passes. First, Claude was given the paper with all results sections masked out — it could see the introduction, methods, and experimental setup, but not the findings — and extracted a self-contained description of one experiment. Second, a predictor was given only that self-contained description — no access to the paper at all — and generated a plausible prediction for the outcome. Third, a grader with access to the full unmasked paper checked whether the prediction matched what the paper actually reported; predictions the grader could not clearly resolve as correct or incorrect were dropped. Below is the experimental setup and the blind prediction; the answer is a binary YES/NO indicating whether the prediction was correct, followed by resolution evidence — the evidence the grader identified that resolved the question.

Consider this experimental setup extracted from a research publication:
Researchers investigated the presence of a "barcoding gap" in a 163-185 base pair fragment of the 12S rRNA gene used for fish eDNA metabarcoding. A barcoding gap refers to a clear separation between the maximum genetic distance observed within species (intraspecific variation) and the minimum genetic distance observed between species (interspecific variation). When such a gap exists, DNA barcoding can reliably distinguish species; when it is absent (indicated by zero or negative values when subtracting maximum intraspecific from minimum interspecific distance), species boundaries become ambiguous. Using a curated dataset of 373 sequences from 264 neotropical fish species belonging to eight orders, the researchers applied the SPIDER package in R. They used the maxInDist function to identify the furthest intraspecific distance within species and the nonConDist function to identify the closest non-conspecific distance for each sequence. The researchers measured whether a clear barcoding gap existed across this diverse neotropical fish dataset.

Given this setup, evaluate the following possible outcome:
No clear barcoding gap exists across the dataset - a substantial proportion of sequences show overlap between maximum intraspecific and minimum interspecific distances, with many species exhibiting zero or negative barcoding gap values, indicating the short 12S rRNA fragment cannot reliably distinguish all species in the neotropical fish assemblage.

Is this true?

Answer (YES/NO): YES